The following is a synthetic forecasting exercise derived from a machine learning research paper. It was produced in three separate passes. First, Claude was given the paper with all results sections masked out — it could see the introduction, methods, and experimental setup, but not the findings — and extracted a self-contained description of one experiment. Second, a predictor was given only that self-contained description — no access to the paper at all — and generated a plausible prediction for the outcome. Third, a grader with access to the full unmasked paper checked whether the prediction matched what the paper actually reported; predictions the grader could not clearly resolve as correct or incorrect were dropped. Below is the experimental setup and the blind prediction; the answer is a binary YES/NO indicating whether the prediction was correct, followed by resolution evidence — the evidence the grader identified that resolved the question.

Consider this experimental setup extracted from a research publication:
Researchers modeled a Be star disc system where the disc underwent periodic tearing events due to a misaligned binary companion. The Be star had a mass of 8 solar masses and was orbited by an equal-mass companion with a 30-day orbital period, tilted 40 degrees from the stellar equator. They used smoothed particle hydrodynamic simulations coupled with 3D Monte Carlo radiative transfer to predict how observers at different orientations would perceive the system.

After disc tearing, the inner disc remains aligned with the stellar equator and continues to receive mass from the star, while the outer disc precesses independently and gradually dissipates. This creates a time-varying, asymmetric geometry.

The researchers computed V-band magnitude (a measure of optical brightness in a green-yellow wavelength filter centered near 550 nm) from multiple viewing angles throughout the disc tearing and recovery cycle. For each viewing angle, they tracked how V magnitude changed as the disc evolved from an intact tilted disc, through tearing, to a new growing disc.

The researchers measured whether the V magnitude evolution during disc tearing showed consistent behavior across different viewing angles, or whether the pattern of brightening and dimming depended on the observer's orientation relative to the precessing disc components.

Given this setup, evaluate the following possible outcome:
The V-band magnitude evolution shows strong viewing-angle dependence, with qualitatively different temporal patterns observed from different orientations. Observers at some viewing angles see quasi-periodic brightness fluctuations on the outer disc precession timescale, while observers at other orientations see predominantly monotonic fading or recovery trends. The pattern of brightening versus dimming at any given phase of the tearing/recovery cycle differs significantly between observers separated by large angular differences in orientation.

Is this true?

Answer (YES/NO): NO